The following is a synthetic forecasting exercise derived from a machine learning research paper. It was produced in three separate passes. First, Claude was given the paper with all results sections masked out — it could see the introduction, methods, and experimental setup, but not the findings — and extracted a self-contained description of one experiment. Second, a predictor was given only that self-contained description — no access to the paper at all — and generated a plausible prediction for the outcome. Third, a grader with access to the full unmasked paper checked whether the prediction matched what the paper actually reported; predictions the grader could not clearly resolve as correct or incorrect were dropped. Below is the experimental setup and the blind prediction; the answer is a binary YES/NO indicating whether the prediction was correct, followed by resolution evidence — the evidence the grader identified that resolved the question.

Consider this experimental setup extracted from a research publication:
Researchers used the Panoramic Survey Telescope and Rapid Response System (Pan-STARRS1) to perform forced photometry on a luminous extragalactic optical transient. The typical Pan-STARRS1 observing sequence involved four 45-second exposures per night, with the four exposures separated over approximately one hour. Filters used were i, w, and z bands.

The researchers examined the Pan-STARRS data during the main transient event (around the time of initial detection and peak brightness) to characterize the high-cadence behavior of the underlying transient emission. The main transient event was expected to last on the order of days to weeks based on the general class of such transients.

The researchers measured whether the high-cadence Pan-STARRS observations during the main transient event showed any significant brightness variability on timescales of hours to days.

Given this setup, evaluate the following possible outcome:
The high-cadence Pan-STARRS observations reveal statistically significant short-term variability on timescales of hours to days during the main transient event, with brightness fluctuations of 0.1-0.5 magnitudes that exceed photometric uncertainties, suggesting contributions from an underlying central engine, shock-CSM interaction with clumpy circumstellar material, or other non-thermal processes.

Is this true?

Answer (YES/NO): NO